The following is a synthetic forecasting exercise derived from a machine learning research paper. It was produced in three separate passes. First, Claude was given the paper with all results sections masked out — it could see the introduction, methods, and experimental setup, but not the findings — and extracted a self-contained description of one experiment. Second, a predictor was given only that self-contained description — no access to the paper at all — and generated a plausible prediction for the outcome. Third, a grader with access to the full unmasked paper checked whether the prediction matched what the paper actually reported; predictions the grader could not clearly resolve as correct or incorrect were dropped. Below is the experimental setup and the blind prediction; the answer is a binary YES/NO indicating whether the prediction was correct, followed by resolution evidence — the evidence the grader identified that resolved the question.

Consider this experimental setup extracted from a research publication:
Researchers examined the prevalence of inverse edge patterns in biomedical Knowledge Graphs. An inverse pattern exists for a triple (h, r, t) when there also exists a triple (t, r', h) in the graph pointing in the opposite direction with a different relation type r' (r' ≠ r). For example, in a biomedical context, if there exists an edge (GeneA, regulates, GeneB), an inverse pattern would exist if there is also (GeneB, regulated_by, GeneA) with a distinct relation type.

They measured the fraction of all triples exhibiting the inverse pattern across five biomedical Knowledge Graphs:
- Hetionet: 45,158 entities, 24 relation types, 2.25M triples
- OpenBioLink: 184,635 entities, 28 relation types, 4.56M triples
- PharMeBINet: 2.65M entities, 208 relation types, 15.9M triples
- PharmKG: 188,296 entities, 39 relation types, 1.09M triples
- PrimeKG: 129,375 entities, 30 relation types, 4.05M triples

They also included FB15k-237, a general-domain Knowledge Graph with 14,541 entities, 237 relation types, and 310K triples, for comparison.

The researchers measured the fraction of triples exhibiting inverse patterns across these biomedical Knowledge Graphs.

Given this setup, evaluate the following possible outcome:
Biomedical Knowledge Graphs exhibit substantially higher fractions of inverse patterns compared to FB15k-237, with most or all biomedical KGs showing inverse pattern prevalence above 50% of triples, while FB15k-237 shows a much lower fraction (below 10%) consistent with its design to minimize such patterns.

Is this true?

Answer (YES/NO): NO